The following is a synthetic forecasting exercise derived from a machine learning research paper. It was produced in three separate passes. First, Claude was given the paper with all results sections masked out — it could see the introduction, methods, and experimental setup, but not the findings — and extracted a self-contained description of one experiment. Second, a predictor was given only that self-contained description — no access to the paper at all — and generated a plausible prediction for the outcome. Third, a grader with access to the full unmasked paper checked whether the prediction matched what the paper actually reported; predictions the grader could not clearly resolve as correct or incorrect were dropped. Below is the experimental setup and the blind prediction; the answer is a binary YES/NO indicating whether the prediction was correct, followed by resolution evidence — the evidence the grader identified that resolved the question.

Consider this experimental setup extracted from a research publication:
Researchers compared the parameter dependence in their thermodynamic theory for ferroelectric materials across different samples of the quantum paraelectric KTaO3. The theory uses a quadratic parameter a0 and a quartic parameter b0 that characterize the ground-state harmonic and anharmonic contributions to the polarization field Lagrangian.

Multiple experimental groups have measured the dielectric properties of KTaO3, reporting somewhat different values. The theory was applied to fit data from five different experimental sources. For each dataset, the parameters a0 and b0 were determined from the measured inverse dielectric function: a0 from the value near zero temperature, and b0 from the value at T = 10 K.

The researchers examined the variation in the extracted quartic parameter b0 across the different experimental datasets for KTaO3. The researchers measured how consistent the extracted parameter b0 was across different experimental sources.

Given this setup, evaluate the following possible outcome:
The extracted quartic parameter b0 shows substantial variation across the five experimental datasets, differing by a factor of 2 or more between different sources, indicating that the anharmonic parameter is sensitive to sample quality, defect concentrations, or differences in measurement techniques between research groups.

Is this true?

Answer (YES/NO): NO